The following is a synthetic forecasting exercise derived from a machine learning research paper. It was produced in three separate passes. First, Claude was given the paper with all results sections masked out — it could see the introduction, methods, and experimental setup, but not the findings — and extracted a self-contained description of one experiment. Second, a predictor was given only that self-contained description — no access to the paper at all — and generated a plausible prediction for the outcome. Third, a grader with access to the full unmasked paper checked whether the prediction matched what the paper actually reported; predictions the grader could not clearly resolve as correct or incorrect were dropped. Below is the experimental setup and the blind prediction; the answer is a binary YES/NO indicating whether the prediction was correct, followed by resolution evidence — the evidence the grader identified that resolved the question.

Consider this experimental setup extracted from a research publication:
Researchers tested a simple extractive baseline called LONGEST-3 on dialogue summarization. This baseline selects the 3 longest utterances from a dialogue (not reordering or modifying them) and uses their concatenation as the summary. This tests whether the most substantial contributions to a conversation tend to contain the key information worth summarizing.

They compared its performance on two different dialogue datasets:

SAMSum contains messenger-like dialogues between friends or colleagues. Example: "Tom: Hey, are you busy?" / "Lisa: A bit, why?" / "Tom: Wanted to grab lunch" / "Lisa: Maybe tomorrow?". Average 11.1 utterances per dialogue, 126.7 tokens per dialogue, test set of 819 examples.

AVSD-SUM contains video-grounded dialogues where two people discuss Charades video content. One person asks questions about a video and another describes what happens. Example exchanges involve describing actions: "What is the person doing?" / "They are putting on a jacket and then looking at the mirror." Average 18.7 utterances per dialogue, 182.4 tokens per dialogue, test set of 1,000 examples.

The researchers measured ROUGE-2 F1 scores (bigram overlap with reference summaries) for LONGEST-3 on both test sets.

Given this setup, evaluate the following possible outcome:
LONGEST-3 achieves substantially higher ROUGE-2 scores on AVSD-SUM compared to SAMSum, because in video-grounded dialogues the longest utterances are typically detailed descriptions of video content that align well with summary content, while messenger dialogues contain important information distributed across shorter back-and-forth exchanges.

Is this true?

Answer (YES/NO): YES